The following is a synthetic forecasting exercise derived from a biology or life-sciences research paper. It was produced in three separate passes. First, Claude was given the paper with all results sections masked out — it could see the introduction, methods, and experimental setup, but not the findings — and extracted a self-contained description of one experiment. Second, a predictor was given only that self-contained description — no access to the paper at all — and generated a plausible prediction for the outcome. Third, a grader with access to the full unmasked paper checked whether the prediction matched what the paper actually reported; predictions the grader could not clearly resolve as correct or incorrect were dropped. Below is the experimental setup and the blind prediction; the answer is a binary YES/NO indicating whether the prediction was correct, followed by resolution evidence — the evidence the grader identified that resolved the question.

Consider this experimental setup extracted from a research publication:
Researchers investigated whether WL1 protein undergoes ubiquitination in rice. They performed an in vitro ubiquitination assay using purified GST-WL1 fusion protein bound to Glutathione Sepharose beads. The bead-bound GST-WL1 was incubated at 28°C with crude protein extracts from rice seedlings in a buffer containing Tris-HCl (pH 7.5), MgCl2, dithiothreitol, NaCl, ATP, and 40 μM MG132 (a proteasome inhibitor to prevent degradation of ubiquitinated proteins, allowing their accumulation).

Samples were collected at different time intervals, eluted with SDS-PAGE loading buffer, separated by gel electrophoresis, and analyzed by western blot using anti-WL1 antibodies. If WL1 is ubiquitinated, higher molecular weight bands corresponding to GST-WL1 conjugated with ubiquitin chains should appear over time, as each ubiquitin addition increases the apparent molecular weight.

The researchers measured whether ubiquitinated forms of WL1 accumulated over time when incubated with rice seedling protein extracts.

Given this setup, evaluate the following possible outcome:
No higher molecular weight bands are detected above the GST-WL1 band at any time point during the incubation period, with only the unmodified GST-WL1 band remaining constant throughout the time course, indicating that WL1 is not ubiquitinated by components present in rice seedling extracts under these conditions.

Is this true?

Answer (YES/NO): NO